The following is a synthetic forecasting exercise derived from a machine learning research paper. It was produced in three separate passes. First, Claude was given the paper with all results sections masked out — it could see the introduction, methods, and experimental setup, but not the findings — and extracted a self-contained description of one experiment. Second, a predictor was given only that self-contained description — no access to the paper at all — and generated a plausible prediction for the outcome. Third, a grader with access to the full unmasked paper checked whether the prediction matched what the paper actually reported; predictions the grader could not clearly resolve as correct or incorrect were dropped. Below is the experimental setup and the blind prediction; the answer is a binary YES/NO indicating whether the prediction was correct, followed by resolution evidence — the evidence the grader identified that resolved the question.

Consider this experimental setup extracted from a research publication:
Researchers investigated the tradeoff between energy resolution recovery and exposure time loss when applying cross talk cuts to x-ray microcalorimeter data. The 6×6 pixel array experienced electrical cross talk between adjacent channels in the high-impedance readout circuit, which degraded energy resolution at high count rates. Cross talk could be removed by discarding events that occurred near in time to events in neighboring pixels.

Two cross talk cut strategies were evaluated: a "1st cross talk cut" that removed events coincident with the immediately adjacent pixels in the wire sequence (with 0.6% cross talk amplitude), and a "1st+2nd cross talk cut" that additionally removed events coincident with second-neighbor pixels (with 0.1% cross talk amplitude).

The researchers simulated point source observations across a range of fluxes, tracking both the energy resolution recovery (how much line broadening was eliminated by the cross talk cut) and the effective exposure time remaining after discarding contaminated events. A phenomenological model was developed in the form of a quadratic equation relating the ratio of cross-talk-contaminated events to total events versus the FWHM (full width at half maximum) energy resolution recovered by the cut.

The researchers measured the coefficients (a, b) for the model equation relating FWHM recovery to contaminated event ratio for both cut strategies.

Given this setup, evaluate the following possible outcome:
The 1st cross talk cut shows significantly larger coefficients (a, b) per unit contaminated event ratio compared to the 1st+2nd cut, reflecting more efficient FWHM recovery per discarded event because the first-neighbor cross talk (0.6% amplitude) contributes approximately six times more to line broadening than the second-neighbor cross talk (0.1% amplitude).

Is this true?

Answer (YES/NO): NO